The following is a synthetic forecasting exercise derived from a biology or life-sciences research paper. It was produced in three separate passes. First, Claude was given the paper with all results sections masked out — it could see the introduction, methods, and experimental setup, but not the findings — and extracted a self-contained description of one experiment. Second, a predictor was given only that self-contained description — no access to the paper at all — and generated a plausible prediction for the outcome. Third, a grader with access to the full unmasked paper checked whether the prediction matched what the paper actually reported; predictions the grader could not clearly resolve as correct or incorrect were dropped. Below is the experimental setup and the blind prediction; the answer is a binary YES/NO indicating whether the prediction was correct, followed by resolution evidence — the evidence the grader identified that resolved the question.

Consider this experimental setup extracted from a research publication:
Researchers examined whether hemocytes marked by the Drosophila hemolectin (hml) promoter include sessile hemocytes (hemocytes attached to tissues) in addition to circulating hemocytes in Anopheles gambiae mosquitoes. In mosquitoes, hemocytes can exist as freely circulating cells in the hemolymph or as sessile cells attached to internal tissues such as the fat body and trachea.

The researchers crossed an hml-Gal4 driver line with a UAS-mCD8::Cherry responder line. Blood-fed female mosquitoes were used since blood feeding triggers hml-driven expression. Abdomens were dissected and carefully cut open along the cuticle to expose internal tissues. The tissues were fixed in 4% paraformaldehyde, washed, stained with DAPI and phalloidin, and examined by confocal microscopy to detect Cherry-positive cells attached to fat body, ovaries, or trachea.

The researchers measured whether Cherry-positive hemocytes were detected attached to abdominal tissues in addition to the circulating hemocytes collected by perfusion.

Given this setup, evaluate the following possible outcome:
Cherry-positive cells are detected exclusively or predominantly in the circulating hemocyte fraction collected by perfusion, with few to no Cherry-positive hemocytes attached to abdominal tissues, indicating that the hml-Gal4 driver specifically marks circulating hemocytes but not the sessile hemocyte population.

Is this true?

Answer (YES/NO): NO